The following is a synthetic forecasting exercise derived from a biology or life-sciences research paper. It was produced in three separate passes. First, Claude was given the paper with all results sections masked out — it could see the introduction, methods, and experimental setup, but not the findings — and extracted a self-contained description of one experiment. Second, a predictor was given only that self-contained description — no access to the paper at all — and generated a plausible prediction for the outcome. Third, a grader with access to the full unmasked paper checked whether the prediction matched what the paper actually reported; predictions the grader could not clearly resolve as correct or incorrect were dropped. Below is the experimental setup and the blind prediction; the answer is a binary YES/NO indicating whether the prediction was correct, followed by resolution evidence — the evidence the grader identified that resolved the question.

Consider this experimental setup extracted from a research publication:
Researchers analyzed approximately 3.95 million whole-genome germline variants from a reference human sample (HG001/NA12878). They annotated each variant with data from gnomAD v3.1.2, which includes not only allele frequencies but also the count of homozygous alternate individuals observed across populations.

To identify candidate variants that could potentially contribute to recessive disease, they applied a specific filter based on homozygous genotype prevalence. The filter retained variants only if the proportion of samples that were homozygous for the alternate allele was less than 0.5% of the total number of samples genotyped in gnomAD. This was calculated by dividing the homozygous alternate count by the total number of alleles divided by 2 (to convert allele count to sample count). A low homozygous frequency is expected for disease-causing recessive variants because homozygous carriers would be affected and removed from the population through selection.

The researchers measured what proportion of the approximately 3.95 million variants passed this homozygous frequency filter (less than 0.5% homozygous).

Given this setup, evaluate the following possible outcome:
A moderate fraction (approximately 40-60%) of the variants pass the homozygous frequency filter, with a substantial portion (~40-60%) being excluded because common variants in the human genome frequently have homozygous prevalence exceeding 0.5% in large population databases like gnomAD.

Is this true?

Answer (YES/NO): NO